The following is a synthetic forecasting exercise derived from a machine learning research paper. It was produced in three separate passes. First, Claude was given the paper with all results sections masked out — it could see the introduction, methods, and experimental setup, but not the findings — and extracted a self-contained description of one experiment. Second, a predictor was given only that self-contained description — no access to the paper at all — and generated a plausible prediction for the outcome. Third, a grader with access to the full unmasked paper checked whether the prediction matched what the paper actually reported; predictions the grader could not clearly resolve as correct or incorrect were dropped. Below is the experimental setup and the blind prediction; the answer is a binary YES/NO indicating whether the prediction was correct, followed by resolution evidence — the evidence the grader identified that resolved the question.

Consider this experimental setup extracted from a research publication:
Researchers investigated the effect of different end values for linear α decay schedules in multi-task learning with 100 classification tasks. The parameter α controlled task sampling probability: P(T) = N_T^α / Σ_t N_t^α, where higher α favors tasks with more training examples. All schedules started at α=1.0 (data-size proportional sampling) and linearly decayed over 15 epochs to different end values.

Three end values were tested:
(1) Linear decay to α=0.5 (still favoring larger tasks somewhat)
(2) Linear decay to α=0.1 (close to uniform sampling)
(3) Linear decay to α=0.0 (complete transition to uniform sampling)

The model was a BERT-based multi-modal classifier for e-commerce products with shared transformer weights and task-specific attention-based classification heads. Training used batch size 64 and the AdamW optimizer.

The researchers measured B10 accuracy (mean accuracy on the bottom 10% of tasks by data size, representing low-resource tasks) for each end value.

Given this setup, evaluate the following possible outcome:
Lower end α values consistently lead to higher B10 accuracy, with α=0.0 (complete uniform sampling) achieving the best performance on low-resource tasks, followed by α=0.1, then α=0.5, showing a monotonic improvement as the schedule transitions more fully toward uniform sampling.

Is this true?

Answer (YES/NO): YES